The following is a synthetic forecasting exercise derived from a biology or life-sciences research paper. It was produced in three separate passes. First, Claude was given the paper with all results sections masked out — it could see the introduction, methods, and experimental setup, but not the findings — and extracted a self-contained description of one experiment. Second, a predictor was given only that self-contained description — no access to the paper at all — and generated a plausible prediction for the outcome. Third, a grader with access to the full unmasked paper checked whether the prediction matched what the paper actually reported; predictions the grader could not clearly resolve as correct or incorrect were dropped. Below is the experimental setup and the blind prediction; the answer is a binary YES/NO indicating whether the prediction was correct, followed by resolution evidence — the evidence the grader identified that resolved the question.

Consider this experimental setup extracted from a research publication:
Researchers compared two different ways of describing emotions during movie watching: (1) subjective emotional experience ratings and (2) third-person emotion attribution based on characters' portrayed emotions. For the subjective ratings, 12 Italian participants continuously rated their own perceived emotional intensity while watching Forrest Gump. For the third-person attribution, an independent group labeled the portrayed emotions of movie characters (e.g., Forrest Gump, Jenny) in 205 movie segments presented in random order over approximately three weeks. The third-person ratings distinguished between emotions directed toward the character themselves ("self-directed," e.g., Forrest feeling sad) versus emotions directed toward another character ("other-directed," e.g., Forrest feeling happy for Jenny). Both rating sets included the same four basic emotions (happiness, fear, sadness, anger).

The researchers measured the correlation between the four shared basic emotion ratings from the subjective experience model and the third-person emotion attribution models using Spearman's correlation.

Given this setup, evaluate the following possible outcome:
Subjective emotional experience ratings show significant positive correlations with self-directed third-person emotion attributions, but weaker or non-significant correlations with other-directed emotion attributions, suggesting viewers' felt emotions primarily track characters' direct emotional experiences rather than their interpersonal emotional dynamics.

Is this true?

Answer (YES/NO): NO